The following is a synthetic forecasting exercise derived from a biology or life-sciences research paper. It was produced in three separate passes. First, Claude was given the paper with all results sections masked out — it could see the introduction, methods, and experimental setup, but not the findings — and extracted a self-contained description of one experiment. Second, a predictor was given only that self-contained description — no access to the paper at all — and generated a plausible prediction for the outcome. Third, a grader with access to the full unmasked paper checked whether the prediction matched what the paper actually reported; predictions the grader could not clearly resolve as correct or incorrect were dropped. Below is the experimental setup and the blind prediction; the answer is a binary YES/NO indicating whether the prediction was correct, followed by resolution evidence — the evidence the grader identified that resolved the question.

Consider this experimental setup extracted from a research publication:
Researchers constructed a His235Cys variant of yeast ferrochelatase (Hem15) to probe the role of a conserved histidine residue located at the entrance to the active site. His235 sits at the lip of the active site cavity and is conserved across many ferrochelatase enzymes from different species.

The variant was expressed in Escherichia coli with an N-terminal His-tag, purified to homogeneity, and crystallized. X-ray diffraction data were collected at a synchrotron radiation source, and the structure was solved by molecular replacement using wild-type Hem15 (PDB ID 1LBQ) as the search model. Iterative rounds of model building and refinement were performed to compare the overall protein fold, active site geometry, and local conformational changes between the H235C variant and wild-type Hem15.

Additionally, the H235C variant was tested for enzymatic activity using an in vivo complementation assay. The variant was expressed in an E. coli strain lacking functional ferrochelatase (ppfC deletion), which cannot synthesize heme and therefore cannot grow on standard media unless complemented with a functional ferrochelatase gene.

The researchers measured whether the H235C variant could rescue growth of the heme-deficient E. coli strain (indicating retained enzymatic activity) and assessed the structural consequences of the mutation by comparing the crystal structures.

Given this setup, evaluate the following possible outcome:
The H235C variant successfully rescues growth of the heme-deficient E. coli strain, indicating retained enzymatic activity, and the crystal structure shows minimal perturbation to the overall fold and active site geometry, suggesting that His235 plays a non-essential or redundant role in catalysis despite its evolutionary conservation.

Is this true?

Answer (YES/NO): NO